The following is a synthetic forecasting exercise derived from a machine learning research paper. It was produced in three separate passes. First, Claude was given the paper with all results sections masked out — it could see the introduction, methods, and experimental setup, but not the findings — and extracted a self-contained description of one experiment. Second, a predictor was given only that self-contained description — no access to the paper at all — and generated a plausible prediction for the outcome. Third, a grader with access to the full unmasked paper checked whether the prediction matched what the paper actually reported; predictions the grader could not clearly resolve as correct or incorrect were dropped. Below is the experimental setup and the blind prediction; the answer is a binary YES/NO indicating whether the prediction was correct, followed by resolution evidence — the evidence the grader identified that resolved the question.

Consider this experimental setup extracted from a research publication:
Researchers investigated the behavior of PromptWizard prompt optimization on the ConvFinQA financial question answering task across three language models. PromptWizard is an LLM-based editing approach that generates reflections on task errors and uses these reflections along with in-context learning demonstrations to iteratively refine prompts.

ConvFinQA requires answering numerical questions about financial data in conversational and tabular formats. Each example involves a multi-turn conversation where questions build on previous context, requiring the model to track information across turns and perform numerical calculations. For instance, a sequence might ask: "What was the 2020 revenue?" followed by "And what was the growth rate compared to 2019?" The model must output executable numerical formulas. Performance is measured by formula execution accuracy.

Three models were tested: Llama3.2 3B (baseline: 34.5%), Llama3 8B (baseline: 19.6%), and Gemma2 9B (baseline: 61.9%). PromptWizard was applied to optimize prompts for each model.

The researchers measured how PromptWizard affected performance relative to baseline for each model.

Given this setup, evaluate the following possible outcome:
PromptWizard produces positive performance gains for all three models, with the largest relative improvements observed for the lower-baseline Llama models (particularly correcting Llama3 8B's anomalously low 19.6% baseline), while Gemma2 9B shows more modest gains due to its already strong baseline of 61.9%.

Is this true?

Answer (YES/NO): NO